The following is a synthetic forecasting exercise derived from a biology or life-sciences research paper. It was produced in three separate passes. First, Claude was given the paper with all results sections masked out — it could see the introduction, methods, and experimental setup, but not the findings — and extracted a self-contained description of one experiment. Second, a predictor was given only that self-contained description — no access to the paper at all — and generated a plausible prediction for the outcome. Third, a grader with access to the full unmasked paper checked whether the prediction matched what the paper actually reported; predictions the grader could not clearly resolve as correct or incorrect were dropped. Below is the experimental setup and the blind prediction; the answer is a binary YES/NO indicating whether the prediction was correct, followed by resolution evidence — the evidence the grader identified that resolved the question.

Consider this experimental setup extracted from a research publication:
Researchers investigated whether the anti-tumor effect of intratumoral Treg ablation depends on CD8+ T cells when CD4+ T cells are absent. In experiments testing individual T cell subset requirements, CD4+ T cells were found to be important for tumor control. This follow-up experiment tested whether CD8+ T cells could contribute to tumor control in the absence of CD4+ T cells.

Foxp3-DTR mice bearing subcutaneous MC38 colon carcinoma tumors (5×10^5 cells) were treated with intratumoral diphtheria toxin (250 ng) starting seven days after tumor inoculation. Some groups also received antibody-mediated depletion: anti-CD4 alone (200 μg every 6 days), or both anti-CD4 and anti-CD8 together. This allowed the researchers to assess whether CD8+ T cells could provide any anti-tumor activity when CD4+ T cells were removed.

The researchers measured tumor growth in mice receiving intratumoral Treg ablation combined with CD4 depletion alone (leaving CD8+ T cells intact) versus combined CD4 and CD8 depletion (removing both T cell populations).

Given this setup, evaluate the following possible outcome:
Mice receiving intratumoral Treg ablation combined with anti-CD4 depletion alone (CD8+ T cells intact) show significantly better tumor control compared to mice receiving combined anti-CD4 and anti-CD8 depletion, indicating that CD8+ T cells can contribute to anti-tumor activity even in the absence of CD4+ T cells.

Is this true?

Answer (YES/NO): YES